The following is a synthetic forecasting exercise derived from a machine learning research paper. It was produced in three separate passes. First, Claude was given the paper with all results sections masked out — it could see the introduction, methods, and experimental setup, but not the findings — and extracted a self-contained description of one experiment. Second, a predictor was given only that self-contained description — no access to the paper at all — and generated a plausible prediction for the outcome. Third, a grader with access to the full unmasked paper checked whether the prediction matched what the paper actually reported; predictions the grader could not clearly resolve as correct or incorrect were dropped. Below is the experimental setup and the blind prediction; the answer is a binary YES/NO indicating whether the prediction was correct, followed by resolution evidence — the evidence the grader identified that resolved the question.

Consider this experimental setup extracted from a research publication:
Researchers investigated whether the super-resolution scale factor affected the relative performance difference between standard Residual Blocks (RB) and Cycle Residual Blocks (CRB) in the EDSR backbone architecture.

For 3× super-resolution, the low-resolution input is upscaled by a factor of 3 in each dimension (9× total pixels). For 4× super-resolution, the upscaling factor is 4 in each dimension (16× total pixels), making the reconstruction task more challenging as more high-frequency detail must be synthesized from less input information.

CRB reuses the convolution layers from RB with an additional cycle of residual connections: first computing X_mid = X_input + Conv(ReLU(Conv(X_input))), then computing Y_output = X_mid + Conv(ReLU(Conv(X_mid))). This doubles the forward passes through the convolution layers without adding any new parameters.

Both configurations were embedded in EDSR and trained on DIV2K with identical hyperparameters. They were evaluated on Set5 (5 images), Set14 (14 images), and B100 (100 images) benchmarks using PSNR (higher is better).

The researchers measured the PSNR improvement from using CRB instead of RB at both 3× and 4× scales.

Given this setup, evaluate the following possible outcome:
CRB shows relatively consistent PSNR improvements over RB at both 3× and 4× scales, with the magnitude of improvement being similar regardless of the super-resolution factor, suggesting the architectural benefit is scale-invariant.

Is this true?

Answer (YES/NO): NO